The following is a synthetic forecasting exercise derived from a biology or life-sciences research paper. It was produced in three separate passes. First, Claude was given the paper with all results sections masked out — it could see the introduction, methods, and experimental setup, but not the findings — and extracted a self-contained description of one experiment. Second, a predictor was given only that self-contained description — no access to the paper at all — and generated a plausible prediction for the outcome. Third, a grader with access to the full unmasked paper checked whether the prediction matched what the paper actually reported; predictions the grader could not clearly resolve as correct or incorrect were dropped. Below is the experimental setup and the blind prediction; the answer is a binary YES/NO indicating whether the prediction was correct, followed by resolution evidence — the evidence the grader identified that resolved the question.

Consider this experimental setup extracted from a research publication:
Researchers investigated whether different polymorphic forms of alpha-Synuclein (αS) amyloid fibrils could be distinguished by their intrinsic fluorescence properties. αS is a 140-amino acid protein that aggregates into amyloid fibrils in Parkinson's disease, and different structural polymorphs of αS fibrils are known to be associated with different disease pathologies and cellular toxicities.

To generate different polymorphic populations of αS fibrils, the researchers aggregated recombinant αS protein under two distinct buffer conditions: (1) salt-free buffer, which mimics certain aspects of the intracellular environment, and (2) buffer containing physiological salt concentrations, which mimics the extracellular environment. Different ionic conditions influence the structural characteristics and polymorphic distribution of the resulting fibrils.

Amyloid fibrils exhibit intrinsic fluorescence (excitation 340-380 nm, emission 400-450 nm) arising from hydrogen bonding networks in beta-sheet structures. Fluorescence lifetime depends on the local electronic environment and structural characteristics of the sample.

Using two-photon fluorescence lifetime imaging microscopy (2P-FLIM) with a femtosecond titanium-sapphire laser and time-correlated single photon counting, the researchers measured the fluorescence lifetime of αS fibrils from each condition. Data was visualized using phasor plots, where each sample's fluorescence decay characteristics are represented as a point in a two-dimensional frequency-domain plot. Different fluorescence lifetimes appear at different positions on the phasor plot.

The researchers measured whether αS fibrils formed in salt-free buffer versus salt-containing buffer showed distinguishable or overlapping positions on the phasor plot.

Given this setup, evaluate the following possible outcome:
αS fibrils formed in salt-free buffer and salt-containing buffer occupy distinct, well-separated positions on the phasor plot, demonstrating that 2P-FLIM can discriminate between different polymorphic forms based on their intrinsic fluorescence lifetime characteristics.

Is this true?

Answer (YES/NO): NO